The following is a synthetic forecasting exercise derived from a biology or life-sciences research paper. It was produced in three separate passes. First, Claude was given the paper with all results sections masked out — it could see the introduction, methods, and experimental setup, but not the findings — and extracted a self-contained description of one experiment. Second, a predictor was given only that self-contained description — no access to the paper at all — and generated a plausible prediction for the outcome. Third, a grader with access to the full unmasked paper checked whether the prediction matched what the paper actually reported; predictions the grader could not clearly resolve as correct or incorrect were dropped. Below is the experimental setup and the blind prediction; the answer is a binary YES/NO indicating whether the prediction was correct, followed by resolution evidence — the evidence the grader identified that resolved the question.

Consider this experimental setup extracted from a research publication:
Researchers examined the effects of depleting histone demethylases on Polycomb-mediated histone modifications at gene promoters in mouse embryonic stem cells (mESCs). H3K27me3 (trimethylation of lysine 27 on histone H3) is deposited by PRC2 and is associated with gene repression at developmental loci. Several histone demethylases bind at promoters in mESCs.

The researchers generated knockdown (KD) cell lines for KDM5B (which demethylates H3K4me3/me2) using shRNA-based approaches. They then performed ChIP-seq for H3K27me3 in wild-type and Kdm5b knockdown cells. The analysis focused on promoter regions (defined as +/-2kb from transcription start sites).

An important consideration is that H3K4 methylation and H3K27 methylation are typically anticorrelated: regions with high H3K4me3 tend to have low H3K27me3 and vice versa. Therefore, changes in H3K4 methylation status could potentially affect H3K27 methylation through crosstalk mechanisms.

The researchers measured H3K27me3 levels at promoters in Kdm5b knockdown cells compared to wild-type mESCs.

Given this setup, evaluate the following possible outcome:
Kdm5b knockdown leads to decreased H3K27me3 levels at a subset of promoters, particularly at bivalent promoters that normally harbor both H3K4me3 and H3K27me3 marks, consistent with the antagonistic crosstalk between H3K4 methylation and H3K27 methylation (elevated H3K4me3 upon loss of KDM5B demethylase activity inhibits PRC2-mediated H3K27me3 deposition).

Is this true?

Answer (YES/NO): YES